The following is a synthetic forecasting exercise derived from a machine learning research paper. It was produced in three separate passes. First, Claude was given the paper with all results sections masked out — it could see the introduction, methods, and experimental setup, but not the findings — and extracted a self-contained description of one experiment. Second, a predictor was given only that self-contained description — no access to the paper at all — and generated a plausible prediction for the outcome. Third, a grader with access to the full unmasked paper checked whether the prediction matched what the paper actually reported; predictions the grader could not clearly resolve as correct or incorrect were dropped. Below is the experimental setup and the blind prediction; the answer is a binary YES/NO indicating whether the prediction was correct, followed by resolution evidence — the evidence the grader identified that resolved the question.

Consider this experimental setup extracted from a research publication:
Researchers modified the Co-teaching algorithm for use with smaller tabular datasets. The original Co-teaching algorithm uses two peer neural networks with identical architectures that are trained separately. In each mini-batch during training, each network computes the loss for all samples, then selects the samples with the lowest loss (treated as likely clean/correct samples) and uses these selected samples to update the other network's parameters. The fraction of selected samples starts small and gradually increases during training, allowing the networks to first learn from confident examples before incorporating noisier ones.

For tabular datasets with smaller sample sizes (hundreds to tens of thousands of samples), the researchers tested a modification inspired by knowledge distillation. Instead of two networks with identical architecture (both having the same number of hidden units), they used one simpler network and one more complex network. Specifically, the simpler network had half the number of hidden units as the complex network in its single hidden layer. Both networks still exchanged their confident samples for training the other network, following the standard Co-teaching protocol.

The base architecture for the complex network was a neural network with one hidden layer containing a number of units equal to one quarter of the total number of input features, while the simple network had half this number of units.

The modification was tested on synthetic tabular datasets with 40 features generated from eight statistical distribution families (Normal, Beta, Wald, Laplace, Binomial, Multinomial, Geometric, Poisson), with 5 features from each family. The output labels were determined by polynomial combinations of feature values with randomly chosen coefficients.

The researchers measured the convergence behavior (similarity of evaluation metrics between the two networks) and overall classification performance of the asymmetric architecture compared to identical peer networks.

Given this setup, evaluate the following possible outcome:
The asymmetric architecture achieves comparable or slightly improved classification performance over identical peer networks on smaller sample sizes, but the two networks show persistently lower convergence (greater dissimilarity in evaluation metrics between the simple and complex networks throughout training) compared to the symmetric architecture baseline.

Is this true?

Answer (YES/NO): NO